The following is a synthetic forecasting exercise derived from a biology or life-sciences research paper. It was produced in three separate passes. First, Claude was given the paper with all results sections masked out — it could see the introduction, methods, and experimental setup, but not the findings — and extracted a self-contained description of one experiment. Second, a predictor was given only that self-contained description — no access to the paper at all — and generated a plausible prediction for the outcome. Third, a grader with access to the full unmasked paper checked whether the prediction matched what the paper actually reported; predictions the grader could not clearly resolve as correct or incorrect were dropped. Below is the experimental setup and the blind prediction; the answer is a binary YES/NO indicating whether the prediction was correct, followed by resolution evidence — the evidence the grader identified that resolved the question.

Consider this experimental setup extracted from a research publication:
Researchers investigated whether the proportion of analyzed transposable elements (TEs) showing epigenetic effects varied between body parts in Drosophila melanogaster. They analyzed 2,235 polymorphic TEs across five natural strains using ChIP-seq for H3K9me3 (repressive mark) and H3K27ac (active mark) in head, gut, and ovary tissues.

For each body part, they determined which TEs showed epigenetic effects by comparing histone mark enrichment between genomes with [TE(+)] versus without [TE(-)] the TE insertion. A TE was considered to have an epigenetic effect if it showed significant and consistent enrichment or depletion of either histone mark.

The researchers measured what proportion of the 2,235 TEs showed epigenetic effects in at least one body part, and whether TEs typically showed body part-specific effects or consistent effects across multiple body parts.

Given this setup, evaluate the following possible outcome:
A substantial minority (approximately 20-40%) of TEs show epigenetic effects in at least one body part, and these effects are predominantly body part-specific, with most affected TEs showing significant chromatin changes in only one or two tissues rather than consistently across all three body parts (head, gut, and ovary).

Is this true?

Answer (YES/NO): NO